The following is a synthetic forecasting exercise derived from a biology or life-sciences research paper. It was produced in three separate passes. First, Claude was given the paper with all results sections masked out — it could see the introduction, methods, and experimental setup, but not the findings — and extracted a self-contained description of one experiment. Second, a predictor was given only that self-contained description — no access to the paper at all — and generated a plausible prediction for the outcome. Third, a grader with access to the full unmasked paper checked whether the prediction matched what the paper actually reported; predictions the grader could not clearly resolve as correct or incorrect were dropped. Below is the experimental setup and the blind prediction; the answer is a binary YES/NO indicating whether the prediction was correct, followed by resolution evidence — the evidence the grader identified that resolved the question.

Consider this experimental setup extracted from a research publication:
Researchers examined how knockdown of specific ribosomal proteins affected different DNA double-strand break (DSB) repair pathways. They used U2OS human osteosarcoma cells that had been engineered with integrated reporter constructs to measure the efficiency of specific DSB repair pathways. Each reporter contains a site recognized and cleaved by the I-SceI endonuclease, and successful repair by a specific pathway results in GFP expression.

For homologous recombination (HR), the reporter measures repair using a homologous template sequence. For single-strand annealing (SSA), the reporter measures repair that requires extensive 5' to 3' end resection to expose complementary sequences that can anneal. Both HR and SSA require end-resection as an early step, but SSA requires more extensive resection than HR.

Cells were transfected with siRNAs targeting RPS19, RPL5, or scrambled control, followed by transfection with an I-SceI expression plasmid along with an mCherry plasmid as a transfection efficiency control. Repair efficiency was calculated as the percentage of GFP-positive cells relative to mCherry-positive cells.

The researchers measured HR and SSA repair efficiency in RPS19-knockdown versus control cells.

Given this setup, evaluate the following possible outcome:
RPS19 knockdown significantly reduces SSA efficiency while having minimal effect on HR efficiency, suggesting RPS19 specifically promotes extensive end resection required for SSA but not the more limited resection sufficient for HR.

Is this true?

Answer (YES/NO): NO